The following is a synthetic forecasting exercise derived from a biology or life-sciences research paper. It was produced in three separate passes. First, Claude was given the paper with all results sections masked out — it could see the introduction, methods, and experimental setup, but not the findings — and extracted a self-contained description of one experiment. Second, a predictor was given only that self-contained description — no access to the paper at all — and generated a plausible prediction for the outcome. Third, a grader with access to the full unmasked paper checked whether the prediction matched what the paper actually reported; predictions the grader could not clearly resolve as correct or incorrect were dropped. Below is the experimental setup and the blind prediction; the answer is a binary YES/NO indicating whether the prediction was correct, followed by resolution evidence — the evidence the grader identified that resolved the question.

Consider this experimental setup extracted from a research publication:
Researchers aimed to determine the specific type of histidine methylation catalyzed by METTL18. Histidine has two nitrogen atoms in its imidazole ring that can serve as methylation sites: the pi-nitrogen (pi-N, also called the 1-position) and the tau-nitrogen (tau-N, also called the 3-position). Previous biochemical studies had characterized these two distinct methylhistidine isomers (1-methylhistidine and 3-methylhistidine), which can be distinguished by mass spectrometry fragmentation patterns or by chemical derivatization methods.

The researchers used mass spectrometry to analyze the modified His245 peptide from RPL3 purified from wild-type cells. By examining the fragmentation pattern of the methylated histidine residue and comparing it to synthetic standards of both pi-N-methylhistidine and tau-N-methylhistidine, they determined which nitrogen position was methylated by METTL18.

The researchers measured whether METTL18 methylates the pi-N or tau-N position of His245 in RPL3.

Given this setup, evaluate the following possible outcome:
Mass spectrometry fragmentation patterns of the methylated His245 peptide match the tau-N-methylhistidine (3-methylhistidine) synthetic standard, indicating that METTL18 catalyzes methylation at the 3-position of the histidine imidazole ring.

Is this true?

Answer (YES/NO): YES